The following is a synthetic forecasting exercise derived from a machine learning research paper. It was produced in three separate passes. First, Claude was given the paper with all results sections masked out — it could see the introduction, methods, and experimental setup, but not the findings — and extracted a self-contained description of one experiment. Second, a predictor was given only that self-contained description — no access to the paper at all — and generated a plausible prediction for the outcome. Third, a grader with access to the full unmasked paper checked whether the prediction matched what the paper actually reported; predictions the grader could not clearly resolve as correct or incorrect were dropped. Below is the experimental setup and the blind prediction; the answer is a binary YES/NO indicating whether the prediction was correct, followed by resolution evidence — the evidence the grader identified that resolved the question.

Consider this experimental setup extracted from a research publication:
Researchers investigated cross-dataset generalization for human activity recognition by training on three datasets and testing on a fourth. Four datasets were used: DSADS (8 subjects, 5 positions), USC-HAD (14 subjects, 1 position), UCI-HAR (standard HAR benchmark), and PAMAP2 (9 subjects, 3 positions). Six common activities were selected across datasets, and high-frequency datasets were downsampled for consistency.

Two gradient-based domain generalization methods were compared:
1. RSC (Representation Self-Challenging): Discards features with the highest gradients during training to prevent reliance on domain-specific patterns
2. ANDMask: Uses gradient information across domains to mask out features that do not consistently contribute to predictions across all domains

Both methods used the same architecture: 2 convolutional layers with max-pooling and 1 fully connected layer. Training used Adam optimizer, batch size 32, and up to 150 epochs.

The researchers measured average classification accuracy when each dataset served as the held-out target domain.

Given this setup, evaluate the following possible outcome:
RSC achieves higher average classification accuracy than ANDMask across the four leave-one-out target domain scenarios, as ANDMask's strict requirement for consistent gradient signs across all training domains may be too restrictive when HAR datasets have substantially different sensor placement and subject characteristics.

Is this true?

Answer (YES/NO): YES